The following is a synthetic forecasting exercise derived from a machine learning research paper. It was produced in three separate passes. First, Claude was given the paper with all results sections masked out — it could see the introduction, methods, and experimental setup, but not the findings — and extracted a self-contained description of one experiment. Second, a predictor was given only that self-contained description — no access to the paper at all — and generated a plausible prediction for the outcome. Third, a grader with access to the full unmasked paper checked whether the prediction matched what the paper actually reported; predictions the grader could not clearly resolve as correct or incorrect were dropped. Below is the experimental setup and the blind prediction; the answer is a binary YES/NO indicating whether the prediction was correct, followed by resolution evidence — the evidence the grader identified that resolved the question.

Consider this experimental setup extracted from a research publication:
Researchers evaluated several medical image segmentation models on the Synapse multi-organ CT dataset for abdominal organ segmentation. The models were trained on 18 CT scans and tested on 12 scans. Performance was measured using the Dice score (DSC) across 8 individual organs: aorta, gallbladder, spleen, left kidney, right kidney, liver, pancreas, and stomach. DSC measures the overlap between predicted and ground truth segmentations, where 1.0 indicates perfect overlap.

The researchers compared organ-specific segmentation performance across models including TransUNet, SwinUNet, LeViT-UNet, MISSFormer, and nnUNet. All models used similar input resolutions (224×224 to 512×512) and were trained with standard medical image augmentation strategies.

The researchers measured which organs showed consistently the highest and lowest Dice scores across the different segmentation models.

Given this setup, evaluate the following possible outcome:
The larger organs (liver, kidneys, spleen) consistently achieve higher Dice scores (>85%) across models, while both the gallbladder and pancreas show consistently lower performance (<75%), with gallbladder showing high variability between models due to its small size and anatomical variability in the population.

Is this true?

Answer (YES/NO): NO